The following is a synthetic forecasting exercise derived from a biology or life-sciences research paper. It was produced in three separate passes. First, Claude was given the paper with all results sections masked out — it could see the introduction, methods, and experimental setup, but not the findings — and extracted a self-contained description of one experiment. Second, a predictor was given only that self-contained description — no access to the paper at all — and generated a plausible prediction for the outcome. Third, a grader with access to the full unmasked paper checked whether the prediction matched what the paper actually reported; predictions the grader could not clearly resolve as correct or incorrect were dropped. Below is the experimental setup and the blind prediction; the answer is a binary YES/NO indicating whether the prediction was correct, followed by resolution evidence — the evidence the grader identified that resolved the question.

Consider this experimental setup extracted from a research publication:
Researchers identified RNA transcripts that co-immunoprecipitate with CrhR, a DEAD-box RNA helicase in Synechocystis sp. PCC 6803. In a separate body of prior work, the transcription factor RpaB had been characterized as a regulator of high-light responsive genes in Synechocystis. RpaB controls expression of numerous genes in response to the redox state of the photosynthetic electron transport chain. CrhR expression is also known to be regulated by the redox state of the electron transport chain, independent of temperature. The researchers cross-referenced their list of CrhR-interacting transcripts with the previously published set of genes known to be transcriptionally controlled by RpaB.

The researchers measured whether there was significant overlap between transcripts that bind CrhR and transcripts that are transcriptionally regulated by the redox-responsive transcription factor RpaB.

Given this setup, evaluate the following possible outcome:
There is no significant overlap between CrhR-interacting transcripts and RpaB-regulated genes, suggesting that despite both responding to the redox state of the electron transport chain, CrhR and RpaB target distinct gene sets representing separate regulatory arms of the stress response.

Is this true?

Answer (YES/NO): NO